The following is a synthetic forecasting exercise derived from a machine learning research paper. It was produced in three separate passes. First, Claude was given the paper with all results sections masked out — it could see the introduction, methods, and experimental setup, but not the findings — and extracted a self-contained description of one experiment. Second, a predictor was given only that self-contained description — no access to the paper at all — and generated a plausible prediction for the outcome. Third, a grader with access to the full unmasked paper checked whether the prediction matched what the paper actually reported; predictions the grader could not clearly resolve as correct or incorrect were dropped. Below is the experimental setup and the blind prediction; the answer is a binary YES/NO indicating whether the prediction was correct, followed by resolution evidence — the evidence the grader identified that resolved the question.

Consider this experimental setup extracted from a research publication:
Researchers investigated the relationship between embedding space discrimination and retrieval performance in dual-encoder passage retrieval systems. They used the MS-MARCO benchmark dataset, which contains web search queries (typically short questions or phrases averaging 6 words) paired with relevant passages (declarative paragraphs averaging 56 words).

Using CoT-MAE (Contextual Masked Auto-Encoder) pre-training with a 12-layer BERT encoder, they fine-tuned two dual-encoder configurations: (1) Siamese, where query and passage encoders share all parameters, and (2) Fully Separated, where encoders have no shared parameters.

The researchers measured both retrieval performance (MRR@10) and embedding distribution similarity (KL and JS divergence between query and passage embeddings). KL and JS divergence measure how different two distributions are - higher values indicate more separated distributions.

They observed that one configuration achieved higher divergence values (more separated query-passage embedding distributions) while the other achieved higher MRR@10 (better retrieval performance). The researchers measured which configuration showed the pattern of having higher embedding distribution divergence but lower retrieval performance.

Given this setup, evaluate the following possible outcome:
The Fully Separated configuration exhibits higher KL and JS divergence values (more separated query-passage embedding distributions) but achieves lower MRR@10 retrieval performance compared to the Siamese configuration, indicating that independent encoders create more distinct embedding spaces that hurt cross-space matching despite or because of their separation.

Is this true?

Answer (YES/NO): YES